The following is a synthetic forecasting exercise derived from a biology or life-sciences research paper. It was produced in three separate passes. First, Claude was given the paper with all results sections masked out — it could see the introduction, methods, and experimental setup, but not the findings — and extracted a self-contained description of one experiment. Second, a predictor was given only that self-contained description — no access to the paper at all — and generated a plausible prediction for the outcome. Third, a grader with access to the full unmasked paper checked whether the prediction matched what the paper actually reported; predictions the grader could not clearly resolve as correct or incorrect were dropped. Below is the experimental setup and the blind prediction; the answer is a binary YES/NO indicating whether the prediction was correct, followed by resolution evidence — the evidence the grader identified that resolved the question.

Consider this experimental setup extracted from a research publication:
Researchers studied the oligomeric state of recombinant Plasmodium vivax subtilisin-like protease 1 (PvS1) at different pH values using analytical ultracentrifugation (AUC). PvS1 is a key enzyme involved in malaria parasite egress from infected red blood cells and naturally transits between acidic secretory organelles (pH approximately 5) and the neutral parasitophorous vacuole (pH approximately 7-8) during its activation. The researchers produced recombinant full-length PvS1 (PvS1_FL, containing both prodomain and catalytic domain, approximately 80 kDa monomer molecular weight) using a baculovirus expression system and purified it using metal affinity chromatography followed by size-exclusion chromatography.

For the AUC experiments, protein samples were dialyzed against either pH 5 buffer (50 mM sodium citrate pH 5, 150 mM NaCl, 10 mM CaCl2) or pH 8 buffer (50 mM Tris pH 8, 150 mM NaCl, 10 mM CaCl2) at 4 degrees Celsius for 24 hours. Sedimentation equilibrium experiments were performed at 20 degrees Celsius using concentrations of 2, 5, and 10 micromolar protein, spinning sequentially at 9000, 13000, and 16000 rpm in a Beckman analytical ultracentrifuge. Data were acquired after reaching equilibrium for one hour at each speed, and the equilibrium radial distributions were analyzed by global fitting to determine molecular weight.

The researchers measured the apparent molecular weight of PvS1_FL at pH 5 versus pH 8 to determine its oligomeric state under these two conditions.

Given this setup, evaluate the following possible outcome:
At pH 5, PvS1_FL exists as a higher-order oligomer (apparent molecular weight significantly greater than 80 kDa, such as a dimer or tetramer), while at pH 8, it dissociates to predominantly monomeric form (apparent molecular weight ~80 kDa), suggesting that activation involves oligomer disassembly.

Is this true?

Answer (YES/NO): YES